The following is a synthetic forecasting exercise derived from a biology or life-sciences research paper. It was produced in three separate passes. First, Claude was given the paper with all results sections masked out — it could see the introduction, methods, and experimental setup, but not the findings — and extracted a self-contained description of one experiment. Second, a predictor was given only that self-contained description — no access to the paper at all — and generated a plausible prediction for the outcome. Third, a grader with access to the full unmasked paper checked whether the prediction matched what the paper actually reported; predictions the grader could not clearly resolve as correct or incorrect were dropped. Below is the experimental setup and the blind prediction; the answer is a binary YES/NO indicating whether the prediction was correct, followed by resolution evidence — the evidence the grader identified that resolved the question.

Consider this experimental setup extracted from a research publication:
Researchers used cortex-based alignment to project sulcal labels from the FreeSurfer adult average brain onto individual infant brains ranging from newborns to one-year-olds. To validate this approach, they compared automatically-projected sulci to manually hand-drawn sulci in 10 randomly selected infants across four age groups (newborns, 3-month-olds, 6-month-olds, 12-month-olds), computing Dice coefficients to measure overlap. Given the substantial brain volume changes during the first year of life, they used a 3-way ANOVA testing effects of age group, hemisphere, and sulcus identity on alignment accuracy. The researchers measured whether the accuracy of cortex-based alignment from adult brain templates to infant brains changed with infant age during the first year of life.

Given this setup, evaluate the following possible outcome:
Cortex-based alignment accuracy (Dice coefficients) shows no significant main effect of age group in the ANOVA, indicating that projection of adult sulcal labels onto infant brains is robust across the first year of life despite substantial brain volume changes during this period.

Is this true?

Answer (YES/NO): YES